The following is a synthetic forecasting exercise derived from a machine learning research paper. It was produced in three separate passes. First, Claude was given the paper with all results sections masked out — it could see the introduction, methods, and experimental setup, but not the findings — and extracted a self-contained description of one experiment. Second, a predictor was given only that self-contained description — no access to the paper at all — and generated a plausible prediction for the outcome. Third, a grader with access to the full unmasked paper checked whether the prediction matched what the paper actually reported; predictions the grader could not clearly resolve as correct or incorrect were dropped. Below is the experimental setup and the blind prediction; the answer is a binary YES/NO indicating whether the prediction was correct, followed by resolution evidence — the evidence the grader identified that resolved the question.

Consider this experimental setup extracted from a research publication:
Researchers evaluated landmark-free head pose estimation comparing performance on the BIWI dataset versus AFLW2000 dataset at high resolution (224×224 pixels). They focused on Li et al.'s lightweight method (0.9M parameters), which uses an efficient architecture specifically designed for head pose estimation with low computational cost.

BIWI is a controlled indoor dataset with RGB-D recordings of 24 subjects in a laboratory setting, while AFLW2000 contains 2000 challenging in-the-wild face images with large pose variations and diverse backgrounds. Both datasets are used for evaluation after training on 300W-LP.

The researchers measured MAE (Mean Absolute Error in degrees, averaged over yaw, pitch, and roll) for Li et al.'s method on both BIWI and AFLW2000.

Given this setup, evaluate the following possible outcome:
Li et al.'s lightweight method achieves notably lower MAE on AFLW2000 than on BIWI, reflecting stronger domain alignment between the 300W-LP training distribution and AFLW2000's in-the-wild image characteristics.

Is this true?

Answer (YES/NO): NO